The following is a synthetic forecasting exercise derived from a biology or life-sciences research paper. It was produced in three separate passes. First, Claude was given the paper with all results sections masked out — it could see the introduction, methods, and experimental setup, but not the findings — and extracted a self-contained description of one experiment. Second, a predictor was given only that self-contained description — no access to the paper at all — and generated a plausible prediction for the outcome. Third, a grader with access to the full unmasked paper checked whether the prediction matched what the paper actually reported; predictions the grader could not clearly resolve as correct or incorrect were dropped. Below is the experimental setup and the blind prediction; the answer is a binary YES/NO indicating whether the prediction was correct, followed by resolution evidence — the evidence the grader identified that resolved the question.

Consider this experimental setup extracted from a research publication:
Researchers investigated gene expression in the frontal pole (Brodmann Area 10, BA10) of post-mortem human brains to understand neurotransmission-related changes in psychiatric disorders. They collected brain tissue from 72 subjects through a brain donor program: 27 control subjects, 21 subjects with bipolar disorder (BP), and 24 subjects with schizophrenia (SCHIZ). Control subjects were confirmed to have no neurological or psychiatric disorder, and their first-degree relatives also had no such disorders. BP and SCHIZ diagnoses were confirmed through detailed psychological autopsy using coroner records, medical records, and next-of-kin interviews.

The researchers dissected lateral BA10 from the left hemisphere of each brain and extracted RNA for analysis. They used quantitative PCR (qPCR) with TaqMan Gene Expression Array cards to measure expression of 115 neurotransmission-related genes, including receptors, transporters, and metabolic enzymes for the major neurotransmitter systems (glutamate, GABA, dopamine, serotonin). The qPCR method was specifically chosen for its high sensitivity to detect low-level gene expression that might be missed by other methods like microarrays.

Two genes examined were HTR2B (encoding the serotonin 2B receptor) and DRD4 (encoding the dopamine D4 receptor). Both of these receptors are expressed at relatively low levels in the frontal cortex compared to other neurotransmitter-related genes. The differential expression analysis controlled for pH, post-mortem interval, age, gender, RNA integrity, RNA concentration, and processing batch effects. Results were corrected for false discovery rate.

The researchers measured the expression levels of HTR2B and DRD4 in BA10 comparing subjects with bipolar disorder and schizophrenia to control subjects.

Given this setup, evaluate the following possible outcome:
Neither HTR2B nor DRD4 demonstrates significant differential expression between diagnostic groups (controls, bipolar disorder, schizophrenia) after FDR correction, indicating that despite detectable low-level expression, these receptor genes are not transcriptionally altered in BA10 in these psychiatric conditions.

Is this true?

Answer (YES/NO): NO